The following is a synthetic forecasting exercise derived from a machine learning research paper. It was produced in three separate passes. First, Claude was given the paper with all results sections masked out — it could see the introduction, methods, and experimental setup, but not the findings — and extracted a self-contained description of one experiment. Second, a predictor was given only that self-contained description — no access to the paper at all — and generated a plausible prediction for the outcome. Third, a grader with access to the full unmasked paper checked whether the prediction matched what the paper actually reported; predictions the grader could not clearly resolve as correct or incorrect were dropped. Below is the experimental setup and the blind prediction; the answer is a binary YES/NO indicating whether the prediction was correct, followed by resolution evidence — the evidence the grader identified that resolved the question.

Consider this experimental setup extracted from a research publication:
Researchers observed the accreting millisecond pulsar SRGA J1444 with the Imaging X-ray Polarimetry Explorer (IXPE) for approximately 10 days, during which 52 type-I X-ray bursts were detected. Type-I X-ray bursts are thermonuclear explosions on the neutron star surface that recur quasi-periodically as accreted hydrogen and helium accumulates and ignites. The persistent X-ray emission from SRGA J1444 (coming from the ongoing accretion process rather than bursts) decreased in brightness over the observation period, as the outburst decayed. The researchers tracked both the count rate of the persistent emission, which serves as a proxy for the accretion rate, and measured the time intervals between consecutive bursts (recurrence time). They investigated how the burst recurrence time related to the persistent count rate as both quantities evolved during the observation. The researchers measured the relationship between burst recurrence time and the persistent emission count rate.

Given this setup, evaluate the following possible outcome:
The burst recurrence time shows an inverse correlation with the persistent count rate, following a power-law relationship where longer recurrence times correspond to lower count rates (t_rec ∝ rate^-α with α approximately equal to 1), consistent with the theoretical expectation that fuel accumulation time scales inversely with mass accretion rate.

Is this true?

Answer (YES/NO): NO